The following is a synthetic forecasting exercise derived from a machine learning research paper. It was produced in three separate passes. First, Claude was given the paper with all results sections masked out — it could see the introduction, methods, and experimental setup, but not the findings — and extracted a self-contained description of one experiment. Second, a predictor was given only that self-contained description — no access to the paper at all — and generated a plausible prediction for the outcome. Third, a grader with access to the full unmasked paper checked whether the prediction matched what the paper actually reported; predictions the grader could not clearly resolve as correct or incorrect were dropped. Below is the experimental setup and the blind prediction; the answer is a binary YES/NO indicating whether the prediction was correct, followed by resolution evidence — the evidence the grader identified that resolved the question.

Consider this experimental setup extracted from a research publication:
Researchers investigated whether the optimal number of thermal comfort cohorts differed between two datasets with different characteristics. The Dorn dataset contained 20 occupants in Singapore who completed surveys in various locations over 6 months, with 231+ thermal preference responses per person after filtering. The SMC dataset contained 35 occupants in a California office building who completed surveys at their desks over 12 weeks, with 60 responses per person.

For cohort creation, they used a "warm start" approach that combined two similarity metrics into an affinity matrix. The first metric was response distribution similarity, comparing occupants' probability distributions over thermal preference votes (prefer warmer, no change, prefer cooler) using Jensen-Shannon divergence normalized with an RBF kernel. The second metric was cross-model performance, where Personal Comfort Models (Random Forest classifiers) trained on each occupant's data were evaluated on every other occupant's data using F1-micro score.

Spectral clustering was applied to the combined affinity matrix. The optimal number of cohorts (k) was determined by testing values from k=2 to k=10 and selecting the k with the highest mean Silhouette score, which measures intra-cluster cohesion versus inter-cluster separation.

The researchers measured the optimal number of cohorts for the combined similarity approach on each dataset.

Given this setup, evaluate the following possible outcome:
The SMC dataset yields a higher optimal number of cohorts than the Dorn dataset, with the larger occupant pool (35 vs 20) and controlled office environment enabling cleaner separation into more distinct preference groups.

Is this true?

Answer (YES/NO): NO